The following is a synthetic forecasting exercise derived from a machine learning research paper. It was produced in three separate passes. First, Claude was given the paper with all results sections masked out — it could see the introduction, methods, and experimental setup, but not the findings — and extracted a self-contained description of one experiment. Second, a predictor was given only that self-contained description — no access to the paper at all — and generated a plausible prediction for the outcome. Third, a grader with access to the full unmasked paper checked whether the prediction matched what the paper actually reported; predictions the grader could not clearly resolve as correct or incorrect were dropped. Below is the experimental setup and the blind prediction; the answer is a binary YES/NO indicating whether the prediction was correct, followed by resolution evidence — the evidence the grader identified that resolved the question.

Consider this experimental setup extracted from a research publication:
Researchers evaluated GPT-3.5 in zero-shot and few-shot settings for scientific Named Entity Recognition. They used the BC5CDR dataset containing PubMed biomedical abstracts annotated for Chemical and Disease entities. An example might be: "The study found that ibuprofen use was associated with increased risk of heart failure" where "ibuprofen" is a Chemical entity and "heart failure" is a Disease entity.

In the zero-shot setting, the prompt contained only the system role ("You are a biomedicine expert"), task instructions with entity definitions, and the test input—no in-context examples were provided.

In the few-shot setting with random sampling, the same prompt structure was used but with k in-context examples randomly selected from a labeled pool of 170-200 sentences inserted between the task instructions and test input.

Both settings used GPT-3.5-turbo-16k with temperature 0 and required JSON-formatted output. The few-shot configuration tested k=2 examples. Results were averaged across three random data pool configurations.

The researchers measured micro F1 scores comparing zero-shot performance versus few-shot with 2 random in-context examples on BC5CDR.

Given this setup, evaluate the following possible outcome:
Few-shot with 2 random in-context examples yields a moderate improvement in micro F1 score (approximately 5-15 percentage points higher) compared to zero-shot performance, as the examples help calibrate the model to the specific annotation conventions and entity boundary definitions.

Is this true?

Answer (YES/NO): YES